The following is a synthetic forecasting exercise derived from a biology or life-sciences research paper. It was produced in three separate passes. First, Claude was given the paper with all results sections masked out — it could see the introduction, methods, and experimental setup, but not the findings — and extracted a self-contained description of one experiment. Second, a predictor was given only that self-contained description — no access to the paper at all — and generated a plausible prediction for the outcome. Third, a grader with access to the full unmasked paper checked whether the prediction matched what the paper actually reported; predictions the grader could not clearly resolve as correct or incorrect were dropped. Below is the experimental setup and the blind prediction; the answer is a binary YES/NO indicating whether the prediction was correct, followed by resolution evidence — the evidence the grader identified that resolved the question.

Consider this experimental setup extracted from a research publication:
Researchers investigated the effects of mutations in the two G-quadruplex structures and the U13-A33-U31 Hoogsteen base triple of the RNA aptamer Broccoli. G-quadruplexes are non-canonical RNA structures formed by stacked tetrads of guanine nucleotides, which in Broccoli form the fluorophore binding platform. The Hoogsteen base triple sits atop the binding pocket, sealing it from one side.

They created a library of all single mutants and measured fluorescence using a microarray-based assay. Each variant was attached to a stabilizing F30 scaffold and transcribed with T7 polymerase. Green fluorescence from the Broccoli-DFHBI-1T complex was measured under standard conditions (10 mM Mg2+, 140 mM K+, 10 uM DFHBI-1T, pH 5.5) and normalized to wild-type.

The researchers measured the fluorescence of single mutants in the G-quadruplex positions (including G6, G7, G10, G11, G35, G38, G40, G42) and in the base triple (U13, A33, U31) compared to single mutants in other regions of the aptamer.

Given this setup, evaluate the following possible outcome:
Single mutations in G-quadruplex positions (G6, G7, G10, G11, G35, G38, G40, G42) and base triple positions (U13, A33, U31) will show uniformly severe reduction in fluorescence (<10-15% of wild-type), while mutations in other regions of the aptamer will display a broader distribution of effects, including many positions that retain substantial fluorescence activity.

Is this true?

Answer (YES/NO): YES